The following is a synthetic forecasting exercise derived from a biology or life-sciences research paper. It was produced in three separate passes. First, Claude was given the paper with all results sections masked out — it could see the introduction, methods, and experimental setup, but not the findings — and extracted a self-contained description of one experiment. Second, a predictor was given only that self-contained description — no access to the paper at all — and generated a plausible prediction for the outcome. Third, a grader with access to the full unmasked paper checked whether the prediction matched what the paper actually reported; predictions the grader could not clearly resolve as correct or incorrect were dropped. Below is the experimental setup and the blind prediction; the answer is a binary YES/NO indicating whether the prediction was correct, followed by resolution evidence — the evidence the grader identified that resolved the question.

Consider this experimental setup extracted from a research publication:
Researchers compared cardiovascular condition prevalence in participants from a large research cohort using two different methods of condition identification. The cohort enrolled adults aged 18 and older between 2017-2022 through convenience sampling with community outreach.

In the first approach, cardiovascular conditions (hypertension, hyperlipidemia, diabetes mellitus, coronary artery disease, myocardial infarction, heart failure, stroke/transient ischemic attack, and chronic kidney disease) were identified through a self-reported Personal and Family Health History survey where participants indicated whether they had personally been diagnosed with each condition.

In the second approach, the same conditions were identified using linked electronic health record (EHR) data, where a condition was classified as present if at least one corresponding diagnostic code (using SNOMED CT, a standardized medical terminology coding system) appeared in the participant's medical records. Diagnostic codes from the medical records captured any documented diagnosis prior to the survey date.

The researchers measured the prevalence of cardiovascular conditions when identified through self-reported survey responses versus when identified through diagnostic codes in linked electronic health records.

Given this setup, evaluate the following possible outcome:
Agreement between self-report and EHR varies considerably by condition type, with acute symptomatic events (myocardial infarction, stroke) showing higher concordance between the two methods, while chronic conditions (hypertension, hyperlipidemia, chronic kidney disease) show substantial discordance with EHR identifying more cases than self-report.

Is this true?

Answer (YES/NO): NO